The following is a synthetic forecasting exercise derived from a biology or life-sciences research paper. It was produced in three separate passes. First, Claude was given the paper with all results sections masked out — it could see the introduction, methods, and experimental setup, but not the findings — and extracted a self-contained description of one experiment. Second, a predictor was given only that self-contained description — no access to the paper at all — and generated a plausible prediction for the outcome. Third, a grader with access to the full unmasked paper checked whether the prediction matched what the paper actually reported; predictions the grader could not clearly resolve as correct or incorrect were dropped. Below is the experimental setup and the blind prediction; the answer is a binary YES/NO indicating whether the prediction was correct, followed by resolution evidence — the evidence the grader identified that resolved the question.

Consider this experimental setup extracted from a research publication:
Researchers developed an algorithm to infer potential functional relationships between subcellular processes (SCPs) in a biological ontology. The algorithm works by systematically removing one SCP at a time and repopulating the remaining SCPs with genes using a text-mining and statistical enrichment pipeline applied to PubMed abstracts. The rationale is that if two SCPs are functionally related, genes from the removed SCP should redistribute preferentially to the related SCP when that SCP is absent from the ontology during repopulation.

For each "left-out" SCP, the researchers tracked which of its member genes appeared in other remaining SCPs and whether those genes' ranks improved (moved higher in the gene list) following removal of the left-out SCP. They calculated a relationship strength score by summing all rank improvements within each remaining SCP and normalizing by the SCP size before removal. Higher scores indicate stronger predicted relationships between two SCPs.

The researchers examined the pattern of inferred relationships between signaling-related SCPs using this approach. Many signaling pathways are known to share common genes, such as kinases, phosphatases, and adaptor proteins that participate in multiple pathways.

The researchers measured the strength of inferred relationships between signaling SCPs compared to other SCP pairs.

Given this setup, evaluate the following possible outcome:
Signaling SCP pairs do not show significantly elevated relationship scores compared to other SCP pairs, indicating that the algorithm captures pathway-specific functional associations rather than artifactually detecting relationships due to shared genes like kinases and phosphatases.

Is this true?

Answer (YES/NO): NO